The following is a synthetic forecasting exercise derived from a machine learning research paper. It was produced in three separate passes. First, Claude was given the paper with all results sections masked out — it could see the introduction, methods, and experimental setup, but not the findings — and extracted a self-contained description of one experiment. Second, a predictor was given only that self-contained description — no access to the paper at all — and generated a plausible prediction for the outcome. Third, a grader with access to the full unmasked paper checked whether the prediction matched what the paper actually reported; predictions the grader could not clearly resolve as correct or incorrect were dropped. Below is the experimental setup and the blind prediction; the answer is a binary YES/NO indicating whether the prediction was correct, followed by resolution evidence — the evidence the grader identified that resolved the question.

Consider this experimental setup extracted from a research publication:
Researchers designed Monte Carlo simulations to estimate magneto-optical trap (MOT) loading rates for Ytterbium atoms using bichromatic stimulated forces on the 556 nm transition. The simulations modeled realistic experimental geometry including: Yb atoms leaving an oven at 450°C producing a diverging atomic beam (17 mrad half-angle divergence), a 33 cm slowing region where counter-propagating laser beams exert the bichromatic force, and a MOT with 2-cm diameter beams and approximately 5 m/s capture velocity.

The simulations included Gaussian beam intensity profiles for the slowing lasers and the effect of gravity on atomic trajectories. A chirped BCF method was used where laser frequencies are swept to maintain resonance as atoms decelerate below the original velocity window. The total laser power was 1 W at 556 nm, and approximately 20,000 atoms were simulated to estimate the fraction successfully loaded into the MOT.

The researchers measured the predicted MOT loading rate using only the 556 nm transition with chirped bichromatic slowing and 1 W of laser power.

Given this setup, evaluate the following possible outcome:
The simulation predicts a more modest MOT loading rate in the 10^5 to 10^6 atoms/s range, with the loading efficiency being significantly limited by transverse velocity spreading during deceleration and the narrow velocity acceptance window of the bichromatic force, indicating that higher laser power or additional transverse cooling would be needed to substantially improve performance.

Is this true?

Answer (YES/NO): NO